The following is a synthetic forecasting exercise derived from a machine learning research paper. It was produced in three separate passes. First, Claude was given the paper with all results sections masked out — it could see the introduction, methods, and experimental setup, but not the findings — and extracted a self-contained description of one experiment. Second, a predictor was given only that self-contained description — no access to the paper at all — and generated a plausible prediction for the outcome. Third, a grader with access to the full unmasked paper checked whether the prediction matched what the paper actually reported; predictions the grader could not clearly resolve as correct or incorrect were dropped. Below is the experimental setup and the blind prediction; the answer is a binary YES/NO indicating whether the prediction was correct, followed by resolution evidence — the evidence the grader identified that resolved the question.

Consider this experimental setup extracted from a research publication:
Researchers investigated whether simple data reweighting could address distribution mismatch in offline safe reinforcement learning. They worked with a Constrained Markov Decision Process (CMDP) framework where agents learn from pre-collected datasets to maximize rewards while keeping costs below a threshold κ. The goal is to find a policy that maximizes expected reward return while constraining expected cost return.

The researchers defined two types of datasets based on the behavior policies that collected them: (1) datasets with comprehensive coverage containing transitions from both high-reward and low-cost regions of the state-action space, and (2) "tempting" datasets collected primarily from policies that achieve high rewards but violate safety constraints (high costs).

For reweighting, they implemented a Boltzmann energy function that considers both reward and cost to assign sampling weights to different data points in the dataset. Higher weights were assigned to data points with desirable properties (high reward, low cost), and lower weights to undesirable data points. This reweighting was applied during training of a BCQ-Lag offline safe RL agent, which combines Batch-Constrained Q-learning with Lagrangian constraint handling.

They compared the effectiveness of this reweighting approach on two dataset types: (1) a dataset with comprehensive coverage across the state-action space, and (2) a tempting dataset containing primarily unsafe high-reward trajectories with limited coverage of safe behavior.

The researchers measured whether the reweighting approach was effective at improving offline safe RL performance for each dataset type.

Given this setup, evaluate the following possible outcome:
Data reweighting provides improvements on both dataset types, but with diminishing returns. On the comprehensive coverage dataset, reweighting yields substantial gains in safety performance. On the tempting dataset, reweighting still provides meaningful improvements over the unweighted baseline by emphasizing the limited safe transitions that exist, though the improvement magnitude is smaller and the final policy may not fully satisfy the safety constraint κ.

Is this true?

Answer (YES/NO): NO